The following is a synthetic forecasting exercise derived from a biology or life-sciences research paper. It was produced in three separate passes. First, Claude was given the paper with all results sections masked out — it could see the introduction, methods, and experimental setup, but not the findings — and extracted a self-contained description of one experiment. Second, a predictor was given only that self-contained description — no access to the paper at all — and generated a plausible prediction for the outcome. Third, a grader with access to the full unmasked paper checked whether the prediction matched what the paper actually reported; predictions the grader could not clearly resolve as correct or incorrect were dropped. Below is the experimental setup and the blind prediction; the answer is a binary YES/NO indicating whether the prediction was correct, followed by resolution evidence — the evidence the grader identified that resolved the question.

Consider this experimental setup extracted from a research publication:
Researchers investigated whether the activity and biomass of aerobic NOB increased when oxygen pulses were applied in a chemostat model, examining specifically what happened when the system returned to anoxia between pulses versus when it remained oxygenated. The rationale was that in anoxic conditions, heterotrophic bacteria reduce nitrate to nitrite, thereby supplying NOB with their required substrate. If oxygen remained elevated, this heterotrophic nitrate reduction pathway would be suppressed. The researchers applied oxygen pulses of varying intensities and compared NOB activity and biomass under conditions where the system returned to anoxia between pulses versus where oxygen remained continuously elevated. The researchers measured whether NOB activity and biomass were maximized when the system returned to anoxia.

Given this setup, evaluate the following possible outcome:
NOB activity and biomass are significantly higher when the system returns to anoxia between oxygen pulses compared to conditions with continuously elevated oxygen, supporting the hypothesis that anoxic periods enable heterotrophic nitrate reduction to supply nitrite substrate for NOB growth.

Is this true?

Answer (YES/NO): YES